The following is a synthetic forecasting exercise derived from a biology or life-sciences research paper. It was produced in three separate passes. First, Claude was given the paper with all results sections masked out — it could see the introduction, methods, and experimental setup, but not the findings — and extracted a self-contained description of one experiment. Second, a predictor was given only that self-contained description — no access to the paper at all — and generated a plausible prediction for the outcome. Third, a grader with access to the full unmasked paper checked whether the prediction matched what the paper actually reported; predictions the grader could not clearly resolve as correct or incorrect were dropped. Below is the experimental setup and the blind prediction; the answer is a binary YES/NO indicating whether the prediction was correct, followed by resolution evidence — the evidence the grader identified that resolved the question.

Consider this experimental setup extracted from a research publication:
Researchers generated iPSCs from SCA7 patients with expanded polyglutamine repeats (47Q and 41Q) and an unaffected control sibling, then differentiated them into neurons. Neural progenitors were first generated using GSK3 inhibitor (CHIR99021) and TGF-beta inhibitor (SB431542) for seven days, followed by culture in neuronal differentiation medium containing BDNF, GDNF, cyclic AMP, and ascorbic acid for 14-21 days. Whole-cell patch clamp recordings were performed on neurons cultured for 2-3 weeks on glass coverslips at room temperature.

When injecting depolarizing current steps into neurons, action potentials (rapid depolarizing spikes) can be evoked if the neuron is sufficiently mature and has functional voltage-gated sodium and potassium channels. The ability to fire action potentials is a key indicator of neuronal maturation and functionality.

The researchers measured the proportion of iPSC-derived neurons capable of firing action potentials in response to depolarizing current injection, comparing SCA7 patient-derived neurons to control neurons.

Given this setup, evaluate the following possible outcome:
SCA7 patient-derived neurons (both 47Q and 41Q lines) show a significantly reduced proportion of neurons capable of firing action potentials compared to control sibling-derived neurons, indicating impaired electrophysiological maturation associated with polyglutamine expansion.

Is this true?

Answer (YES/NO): NO